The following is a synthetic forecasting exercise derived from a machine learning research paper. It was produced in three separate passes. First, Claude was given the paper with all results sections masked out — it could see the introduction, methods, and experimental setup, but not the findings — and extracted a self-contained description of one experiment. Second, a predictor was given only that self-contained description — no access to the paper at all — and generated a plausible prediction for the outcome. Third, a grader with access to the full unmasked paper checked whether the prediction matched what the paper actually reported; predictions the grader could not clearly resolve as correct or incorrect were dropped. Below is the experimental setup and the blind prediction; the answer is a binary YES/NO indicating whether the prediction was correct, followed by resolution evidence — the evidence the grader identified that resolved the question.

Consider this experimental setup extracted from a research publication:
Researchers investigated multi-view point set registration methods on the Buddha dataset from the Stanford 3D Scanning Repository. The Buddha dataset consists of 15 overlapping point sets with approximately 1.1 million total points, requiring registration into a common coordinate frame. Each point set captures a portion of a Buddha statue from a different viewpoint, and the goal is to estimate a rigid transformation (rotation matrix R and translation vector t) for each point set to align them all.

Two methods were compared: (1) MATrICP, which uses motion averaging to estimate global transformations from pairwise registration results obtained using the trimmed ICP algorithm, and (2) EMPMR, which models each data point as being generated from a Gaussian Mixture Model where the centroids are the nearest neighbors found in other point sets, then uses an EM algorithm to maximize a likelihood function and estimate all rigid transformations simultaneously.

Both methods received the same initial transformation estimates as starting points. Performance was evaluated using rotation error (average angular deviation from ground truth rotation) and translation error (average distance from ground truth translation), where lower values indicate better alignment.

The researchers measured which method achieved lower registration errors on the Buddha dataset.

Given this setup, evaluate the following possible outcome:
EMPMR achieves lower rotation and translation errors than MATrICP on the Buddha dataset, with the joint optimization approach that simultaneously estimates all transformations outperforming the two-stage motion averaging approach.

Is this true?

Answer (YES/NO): NO